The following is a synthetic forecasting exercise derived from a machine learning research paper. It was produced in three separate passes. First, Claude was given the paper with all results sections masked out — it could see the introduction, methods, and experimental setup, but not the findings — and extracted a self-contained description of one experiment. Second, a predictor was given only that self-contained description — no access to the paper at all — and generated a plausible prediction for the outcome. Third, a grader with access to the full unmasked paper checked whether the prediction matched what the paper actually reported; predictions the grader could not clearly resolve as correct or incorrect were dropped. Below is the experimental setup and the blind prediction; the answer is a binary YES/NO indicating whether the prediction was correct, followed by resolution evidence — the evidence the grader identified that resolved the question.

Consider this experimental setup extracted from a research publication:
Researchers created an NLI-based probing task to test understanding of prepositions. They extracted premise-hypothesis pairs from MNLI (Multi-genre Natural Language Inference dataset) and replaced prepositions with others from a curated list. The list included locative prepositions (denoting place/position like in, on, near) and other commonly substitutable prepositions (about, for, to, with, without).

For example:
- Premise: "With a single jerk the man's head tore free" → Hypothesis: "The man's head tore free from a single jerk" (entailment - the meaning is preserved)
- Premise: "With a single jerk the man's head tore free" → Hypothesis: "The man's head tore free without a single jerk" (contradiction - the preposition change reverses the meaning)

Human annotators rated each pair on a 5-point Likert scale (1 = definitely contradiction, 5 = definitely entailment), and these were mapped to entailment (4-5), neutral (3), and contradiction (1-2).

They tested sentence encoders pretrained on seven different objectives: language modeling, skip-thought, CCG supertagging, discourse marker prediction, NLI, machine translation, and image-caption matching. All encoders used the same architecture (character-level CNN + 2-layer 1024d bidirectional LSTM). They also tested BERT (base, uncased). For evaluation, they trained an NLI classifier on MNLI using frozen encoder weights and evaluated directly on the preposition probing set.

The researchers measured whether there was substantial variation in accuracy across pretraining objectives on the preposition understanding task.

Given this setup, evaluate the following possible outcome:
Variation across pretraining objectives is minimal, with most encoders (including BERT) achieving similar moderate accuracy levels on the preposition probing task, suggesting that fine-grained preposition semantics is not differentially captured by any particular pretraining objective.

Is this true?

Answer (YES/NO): NO